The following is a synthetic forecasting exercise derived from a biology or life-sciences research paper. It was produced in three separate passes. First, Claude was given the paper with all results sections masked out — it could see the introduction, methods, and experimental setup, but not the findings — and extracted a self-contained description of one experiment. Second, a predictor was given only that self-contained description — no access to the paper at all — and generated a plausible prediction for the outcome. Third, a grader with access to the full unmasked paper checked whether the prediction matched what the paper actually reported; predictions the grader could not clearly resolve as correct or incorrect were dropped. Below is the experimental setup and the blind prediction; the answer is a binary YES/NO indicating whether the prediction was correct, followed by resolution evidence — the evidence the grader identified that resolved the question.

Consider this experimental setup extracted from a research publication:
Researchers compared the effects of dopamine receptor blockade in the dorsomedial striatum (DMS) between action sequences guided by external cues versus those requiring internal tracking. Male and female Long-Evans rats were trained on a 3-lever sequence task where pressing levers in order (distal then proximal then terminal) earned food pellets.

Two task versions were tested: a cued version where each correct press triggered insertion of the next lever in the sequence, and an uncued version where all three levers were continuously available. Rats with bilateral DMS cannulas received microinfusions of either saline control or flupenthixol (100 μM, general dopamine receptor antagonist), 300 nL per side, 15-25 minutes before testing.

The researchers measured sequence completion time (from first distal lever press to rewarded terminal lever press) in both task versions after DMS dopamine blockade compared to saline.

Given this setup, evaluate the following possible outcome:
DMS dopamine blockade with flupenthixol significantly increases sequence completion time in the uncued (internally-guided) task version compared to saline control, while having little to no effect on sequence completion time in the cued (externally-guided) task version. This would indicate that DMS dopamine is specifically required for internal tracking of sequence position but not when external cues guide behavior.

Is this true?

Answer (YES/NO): NO